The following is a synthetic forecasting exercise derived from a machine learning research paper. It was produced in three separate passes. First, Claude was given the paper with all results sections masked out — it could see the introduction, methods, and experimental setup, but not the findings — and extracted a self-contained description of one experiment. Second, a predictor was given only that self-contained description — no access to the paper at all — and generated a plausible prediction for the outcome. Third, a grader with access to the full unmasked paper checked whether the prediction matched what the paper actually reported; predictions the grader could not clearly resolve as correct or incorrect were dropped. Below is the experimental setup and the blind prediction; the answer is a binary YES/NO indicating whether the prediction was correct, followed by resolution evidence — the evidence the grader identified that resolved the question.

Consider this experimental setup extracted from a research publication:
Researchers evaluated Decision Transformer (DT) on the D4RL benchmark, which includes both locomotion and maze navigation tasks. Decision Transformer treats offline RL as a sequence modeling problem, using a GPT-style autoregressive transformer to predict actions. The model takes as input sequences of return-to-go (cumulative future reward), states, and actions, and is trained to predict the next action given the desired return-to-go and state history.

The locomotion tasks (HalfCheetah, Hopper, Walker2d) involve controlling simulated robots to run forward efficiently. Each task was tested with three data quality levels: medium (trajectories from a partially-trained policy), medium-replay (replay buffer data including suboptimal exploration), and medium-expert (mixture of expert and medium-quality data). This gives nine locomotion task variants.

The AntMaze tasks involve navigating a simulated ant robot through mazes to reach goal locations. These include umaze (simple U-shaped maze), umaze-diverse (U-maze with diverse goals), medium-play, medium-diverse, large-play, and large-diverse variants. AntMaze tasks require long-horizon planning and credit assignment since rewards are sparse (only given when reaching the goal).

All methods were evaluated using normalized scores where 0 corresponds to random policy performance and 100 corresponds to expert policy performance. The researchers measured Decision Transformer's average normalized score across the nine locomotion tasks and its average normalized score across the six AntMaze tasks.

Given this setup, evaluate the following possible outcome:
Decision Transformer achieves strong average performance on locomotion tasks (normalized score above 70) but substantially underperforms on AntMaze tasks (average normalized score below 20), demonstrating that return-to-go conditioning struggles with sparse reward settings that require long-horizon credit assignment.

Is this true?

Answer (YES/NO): YES